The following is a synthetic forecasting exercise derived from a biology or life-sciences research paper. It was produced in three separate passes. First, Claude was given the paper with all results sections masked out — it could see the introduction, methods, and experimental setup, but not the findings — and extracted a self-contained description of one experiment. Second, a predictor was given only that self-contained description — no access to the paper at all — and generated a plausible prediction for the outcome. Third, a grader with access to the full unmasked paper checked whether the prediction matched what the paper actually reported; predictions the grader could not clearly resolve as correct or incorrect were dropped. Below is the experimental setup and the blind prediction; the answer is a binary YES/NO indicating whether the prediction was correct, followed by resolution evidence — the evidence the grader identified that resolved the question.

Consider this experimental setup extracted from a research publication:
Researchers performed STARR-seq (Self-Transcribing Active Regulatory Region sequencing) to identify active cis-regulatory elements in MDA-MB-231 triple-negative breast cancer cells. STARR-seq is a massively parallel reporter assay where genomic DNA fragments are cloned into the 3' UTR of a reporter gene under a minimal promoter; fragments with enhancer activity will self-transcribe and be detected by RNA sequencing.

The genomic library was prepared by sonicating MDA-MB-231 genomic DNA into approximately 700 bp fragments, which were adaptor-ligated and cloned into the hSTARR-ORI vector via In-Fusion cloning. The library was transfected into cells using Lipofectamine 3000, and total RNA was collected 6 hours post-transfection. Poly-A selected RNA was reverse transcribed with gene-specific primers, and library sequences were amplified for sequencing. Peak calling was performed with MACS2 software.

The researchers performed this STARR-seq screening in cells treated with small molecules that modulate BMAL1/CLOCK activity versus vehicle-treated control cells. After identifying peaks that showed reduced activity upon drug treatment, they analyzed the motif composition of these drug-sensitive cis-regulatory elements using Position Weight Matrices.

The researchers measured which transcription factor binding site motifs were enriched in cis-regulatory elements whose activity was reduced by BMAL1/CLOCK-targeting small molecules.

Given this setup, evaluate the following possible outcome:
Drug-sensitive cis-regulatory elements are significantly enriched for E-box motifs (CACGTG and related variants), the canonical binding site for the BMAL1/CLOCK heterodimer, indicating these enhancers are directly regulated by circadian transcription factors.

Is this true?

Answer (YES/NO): YES